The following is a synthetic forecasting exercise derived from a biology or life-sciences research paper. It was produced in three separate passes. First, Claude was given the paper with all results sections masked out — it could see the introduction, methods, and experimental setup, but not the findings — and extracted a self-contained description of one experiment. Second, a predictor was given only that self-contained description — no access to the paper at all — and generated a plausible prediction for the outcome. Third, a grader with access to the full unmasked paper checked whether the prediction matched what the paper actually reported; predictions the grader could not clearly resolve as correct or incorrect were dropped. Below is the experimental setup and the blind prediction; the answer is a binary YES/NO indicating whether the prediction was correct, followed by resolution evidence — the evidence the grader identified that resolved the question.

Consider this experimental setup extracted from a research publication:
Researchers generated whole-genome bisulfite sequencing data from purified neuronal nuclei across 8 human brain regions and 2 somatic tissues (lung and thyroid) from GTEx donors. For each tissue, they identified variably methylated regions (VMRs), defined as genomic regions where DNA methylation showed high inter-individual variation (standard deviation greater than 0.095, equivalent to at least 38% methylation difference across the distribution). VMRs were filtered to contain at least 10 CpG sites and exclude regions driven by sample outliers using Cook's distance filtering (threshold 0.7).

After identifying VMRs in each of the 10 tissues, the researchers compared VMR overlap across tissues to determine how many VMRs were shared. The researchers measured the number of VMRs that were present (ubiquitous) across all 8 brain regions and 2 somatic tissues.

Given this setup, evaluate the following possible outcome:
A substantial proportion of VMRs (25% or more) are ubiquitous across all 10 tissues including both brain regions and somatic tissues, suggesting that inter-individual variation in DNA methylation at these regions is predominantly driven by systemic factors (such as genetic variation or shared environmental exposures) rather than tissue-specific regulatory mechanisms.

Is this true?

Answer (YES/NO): NO